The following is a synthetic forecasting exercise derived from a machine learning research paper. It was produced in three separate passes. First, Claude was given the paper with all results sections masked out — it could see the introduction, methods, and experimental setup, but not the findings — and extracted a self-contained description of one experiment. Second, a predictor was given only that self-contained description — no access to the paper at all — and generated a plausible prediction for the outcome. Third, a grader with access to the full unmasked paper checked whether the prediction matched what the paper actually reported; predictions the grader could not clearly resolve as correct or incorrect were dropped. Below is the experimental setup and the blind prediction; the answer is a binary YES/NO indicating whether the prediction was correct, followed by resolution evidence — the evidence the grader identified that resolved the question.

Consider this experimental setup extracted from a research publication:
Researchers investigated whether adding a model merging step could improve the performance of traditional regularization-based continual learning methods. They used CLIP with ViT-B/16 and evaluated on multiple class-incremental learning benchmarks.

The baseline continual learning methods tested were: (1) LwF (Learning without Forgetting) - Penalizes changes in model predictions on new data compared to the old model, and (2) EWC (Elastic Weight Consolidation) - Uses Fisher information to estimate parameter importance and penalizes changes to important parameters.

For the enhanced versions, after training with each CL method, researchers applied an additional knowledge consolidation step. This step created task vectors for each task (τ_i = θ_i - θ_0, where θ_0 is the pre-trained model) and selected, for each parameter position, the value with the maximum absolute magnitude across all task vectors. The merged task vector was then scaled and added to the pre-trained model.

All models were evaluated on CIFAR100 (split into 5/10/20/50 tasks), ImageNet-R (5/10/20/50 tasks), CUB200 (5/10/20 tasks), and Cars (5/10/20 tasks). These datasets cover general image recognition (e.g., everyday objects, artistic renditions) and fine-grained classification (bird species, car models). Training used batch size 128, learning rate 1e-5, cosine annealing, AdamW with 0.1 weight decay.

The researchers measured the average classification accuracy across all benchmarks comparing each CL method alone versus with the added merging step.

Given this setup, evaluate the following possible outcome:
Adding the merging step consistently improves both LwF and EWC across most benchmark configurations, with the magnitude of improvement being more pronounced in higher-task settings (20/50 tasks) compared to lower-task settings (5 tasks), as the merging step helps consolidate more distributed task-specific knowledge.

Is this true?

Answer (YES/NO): NO